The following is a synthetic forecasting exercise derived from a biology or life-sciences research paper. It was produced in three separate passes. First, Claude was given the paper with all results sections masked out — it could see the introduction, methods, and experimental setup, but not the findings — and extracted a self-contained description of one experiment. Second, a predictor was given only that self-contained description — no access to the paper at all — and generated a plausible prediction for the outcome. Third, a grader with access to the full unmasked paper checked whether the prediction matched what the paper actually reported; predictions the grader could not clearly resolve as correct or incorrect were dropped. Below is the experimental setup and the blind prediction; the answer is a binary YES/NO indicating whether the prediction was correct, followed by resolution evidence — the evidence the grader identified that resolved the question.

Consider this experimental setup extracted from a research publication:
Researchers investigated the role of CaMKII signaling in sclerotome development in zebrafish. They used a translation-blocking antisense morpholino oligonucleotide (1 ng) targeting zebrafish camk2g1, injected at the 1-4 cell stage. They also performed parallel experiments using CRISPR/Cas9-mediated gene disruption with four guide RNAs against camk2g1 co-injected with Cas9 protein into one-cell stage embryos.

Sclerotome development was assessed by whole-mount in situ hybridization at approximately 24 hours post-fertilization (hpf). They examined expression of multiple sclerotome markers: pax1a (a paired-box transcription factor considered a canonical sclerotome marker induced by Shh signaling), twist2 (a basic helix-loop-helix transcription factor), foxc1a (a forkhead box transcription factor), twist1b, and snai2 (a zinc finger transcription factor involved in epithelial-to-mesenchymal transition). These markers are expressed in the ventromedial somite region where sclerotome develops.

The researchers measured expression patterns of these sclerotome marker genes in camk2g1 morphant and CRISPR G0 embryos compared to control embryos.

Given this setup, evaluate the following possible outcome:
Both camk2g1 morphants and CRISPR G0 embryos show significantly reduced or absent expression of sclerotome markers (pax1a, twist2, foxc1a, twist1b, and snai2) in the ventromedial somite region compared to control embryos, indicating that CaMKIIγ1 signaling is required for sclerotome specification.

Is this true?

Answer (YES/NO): YES